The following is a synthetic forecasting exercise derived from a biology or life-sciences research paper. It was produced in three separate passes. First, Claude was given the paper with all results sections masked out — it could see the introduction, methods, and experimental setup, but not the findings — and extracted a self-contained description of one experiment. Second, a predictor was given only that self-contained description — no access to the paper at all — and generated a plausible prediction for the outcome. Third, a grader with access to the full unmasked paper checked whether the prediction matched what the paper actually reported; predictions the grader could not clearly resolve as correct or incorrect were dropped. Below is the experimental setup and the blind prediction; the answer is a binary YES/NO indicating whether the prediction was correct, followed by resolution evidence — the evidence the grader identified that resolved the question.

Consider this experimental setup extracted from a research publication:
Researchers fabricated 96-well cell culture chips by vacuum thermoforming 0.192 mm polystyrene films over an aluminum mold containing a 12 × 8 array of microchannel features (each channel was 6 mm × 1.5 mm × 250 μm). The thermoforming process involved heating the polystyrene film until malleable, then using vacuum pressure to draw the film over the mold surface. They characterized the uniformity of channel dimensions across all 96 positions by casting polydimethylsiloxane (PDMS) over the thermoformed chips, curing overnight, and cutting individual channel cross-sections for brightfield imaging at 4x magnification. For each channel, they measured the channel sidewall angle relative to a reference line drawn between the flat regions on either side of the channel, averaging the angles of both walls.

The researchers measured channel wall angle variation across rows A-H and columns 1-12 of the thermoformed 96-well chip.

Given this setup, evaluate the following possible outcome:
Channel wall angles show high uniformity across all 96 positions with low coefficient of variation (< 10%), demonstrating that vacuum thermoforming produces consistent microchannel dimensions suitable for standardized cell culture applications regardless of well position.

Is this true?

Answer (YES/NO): NO